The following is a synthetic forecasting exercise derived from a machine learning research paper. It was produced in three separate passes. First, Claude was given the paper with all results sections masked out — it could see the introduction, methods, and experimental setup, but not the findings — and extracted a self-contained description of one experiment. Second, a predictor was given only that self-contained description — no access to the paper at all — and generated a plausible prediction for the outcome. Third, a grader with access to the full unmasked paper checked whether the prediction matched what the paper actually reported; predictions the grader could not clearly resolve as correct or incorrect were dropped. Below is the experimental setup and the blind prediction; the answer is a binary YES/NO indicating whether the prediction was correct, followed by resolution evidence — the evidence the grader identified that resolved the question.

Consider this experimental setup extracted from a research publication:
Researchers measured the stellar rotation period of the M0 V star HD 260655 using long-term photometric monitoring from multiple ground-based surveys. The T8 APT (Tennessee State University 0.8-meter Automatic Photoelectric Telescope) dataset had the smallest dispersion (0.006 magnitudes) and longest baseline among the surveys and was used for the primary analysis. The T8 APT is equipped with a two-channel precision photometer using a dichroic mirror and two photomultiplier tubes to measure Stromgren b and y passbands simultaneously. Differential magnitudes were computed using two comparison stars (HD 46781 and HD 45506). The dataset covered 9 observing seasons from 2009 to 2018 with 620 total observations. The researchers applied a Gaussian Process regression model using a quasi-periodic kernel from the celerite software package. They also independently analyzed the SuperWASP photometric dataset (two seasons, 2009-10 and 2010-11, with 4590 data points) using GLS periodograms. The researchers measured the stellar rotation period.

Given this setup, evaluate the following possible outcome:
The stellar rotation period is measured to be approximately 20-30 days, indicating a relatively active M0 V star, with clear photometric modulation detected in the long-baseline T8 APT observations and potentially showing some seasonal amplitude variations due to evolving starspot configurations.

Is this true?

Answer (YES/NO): NO